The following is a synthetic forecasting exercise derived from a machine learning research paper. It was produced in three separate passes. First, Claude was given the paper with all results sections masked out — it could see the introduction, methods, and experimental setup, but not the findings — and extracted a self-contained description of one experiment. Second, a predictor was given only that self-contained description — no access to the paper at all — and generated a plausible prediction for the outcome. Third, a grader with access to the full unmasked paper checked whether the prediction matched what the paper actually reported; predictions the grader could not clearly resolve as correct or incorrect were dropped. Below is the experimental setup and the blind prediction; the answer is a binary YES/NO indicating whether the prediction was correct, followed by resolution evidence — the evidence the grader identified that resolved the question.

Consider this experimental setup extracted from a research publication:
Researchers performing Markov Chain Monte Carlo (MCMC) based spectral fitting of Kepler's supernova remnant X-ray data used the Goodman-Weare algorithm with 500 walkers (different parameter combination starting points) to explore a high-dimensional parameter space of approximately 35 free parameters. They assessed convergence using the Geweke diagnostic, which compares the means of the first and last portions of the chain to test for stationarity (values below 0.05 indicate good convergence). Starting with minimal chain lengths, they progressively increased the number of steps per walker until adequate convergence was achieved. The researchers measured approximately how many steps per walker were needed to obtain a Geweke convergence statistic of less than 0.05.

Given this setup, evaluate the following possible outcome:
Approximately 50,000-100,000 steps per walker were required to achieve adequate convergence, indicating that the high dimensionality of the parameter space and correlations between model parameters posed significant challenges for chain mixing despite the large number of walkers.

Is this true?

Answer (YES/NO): NO